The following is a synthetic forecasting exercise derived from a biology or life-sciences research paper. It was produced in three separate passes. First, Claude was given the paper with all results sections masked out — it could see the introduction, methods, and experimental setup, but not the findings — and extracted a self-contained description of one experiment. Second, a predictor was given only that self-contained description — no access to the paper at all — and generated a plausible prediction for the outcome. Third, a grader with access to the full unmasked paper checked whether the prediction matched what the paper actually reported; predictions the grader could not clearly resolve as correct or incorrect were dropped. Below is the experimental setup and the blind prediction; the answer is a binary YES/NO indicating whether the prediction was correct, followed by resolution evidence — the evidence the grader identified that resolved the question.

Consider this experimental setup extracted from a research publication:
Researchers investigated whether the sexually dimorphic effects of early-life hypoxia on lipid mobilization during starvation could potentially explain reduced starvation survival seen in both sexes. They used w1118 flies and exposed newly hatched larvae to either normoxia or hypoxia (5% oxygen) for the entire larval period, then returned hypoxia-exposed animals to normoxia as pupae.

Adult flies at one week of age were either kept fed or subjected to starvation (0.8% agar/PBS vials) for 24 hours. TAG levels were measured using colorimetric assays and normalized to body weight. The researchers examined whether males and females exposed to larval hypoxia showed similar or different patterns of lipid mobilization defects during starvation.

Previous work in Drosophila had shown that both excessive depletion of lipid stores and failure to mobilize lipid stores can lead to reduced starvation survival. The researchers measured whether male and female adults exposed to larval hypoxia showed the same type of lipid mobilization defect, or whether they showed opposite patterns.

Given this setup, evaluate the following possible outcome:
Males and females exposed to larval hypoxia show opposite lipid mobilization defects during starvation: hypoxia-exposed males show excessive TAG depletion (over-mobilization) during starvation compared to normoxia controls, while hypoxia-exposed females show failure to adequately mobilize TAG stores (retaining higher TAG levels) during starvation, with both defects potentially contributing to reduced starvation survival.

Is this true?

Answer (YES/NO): YES